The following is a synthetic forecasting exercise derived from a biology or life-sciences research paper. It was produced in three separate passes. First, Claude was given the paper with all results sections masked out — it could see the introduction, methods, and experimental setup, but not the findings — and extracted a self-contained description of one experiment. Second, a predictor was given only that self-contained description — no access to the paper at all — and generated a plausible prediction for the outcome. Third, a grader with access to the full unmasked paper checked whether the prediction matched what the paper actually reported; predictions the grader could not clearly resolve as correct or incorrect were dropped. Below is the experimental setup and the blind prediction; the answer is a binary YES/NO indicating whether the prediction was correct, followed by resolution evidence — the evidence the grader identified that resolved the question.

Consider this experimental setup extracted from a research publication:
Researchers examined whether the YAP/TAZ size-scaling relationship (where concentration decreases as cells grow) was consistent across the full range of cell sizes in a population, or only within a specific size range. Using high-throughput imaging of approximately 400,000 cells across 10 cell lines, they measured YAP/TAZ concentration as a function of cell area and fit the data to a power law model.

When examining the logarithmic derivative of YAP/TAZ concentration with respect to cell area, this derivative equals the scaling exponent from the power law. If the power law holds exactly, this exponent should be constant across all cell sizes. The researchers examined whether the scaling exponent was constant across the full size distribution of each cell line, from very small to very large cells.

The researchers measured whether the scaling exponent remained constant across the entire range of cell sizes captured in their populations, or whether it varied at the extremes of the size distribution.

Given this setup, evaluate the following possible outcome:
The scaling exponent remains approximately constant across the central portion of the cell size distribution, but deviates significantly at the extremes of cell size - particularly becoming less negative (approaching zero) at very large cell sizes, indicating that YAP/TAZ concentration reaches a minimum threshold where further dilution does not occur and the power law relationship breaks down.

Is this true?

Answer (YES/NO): NO